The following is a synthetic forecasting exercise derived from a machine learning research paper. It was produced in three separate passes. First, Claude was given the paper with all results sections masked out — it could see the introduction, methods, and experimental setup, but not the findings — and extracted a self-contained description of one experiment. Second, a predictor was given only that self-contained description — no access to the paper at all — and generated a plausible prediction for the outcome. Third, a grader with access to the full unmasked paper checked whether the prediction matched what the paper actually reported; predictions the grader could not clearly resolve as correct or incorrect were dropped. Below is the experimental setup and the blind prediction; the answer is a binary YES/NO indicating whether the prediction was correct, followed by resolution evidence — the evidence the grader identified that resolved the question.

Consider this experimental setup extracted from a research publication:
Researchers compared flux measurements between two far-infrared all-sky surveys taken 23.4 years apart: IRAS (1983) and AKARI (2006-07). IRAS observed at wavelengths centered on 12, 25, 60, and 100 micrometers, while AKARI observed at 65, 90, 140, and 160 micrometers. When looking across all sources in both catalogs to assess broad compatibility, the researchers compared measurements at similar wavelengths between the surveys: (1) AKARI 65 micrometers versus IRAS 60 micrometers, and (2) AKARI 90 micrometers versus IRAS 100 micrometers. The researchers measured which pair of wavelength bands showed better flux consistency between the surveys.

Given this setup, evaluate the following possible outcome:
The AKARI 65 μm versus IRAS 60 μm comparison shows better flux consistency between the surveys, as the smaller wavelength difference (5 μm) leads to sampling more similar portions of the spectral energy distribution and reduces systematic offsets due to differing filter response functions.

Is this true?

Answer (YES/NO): YES